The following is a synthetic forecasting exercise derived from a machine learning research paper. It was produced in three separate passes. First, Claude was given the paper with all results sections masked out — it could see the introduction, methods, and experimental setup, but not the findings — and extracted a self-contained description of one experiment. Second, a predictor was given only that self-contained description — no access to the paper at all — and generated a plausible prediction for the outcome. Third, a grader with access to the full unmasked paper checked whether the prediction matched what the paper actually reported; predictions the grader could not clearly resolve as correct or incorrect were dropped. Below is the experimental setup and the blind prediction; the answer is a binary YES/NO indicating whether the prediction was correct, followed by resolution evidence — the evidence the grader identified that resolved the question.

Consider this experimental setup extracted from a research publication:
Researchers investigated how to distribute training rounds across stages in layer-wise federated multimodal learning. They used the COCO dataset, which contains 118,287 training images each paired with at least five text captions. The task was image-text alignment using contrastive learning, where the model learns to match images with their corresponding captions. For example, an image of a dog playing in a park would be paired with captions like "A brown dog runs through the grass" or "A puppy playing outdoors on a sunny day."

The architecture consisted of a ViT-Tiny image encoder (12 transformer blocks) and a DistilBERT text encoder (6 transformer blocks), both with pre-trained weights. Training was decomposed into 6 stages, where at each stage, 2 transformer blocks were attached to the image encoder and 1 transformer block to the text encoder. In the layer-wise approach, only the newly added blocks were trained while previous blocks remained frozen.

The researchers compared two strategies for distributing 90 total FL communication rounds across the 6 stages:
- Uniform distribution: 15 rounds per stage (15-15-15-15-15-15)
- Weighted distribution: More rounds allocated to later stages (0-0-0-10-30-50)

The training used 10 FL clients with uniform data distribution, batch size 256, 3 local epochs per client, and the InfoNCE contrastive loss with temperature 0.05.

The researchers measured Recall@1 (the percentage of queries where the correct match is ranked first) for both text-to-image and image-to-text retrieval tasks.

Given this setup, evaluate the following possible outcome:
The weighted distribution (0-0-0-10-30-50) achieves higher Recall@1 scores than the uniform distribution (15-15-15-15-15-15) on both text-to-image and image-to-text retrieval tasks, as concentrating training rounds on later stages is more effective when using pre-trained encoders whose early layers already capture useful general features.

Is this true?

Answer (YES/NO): YES